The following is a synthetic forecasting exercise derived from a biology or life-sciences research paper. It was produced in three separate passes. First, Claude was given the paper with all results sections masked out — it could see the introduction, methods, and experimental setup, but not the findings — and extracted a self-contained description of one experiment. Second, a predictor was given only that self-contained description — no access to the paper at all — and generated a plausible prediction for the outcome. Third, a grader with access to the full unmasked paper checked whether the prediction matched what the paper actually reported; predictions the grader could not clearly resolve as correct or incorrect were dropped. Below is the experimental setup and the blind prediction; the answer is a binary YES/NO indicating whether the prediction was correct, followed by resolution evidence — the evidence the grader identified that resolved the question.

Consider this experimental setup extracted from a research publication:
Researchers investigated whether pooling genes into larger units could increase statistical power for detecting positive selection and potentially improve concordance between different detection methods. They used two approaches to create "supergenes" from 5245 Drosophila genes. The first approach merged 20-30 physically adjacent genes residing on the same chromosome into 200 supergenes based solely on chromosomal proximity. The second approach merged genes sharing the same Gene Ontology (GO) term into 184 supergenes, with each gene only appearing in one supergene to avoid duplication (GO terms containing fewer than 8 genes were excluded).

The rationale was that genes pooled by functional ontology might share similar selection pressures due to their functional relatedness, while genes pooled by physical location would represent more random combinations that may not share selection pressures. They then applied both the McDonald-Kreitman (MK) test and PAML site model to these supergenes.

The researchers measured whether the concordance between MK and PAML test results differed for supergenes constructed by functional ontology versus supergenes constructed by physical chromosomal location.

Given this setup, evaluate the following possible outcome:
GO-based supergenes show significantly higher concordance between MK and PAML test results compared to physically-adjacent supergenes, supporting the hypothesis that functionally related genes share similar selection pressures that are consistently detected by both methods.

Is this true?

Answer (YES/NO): NO